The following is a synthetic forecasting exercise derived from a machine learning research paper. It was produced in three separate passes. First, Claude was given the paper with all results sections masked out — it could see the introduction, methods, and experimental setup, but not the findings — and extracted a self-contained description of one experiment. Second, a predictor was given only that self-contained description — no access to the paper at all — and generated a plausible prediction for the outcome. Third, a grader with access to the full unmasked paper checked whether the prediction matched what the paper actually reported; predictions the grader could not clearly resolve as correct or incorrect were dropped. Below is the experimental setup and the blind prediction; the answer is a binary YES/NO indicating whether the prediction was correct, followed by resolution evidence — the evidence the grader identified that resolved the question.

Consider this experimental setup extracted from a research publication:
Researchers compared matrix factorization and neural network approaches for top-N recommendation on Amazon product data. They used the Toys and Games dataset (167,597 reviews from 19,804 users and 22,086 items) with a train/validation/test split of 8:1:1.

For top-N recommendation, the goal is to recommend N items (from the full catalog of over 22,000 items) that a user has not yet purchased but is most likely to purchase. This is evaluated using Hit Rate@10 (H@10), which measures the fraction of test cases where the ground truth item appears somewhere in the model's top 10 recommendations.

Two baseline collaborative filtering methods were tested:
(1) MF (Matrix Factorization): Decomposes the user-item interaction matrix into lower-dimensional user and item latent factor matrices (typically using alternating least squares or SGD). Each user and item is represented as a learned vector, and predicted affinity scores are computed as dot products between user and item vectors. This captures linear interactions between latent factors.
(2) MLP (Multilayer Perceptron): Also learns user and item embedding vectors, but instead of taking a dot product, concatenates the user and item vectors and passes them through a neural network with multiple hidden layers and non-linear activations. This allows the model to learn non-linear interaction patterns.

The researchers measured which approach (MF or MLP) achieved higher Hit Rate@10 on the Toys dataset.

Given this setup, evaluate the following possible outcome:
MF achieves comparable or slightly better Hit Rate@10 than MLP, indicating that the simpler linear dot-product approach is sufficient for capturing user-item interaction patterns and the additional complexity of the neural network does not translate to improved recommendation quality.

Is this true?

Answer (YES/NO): NO